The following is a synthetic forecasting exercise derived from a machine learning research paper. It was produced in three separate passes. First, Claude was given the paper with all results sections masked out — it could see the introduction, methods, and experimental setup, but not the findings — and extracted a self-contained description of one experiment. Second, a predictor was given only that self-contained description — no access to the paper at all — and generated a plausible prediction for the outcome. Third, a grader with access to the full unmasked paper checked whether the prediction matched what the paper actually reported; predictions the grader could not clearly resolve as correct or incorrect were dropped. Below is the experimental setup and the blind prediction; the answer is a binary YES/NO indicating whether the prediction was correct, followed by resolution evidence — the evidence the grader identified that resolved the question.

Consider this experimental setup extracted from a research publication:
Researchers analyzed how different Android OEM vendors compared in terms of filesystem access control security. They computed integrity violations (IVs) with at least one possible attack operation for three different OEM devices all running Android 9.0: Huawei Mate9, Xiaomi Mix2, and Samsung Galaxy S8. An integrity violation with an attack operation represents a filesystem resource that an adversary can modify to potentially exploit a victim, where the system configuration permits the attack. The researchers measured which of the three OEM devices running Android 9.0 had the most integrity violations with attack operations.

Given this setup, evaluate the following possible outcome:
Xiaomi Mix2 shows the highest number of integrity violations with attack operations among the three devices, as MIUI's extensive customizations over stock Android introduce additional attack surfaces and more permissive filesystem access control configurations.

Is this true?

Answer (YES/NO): NO